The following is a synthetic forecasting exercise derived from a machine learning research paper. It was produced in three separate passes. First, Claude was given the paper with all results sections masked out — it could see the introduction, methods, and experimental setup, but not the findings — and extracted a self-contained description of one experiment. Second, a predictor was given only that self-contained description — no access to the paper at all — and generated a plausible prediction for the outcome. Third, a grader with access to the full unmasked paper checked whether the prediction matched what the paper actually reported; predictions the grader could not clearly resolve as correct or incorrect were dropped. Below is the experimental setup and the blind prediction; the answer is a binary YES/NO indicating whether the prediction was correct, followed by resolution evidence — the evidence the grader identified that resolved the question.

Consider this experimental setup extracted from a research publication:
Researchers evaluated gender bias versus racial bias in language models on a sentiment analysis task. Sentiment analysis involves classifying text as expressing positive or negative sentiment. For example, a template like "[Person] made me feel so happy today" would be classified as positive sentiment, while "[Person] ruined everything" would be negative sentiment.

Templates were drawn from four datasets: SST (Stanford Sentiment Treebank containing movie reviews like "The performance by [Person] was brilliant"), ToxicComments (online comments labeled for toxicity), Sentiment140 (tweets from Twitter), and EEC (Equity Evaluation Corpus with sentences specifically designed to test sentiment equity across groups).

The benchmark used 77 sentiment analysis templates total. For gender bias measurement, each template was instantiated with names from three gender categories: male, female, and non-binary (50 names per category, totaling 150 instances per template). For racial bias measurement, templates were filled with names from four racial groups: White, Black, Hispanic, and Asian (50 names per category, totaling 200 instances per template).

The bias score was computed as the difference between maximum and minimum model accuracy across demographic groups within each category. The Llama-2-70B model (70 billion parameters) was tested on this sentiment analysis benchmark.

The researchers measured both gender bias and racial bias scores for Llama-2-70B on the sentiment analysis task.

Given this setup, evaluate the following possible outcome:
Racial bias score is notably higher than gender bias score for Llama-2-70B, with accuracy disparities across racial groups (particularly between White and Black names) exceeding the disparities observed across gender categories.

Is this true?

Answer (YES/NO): NO